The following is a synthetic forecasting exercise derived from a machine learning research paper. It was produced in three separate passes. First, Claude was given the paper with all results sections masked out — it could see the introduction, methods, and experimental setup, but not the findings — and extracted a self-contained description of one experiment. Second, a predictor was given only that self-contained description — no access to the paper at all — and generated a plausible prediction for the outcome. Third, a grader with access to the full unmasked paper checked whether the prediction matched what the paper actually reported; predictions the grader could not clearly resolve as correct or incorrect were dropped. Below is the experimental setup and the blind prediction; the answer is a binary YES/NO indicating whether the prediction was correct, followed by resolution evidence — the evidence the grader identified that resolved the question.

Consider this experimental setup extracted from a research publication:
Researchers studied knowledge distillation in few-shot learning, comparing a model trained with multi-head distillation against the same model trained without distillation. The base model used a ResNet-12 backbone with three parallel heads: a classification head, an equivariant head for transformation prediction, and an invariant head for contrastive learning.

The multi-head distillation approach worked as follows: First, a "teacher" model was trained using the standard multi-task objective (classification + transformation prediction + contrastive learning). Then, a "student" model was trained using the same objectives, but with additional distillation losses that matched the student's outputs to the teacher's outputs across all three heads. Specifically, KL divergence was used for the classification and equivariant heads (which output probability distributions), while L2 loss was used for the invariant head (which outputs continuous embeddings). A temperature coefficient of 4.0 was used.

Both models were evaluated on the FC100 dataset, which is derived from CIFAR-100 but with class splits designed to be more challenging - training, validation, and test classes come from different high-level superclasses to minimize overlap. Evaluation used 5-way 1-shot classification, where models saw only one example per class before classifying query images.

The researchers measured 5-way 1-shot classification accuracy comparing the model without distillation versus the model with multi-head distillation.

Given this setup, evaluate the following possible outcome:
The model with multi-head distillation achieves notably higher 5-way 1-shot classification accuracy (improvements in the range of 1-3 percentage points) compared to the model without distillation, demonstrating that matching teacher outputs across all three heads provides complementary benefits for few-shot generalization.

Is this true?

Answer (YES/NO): NO